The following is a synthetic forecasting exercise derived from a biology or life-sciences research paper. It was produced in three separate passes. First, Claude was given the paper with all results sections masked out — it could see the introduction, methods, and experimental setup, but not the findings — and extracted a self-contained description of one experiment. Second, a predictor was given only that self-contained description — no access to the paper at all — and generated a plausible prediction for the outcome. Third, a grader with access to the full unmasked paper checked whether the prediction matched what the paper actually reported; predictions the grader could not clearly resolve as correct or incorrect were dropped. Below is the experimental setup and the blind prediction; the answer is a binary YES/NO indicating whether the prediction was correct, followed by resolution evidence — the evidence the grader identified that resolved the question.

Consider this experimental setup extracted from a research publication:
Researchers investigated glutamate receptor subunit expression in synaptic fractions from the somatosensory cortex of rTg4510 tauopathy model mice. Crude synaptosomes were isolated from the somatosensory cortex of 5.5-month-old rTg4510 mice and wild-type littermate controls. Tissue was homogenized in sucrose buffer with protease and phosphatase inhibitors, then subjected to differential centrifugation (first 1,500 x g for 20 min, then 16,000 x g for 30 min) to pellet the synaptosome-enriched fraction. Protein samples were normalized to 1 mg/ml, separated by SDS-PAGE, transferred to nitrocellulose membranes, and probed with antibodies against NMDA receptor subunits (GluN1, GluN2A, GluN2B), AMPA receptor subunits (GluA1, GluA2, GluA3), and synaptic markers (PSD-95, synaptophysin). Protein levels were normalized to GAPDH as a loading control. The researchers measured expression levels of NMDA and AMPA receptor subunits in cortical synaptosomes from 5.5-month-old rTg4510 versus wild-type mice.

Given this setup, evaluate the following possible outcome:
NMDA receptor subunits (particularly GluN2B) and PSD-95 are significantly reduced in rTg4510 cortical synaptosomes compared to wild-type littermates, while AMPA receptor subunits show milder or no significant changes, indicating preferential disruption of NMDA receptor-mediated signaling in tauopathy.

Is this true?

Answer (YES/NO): NO